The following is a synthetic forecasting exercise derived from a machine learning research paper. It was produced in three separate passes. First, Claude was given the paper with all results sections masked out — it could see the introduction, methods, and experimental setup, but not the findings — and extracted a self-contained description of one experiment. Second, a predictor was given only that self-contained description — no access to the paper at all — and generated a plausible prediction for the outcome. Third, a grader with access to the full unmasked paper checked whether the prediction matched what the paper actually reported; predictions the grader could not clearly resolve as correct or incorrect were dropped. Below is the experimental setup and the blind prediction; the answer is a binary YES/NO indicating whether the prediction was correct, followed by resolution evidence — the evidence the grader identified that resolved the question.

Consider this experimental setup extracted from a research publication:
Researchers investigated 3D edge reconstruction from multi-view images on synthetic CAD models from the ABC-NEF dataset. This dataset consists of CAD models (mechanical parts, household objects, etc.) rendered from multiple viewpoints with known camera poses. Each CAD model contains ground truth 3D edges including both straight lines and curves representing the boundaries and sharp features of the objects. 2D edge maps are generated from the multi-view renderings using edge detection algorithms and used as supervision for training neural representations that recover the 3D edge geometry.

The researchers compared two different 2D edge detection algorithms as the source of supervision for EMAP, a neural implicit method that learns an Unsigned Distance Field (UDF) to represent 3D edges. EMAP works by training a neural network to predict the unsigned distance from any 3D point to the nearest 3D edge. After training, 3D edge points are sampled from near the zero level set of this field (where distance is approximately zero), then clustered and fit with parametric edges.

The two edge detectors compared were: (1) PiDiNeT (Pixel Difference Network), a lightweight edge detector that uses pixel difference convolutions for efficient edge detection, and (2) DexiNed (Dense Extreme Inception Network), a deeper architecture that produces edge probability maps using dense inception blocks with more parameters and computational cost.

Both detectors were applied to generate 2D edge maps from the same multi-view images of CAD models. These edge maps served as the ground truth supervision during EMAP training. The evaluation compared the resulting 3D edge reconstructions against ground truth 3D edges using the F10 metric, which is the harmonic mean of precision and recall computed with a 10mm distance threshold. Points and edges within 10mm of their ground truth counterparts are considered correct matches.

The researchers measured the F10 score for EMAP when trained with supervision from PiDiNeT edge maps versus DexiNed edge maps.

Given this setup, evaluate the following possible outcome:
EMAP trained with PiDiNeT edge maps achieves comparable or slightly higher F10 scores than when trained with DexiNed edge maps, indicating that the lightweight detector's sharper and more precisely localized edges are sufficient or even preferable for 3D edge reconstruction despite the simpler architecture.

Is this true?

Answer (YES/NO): NO